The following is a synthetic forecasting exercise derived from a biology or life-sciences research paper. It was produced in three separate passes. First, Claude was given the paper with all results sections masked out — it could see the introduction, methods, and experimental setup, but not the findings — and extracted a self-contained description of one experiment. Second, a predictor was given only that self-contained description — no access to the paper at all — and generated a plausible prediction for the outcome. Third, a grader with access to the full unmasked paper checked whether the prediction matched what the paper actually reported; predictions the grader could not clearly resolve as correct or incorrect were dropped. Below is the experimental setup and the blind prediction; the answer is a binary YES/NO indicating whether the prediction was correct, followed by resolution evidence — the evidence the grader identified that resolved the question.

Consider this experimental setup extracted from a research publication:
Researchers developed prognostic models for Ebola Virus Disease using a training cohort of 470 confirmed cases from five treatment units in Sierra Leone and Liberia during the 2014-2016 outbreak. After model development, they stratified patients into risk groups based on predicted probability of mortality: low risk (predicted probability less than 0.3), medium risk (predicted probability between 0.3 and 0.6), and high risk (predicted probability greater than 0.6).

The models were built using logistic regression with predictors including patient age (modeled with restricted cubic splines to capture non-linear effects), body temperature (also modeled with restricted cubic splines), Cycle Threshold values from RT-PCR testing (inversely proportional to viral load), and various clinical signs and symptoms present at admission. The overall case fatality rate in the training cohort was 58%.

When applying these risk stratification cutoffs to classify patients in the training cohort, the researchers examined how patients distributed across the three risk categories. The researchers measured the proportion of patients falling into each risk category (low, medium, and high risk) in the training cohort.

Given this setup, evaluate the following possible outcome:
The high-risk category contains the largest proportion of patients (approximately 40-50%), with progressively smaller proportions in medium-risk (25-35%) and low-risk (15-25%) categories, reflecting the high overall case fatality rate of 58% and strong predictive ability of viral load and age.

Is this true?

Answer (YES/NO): NO